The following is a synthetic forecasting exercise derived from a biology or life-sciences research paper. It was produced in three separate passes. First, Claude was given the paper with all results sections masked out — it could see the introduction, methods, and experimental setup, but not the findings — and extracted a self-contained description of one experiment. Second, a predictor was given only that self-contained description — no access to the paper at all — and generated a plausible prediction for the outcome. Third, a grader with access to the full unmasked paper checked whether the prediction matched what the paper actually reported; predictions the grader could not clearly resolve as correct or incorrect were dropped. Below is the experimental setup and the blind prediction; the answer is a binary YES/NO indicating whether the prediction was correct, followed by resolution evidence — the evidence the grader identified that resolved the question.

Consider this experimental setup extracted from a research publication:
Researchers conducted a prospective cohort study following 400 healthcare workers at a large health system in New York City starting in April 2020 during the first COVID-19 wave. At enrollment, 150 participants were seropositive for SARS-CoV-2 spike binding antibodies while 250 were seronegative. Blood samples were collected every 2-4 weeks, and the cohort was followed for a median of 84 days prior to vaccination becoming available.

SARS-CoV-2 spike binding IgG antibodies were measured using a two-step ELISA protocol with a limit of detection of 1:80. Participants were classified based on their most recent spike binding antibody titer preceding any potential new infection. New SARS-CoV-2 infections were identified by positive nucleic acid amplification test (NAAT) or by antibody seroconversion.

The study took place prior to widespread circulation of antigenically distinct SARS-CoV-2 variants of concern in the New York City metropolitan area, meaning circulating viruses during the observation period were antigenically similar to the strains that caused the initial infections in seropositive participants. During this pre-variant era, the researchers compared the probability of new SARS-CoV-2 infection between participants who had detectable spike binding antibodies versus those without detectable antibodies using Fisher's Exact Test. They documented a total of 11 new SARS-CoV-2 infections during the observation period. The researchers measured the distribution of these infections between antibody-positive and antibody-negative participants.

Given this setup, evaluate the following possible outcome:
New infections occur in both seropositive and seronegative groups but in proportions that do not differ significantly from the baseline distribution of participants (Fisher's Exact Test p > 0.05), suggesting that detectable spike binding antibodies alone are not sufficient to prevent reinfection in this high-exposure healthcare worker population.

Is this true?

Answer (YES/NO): NO